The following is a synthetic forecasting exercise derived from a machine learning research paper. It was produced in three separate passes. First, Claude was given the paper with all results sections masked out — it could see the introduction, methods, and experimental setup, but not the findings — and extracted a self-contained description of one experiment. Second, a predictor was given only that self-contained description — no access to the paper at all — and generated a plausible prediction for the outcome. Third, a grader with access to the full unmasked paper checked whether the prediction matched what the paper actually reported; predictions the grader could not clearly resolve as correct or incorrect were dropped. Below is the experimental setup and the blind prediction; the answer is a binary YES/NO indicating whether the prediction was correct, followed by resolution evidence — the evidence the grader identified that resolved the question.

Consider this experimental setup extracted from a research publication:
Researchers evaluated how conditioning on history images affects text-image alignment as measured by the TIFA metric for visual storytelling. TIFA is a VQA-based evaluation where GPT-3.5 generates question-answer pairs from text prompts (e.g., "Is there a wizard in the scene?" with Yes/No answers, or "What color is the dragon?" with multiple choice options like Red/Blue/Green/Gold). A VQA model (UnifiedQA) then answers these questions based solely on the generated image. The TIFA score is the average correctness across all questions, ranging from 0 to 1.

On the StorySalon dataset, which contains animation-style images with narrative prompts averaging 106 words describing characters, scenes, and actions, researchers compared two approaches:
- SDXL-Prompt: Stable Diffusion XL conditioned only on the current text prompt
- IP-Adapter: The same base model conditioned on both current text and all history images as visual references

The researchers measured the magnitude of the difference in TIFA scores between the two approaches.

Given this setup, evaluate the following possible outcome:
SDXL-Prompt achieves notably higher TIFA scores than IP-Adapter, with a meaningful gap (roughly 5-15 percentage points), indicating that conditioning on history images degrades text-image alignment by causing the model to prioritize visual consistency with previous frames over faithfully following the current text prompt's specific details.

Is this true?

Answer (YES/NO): NO